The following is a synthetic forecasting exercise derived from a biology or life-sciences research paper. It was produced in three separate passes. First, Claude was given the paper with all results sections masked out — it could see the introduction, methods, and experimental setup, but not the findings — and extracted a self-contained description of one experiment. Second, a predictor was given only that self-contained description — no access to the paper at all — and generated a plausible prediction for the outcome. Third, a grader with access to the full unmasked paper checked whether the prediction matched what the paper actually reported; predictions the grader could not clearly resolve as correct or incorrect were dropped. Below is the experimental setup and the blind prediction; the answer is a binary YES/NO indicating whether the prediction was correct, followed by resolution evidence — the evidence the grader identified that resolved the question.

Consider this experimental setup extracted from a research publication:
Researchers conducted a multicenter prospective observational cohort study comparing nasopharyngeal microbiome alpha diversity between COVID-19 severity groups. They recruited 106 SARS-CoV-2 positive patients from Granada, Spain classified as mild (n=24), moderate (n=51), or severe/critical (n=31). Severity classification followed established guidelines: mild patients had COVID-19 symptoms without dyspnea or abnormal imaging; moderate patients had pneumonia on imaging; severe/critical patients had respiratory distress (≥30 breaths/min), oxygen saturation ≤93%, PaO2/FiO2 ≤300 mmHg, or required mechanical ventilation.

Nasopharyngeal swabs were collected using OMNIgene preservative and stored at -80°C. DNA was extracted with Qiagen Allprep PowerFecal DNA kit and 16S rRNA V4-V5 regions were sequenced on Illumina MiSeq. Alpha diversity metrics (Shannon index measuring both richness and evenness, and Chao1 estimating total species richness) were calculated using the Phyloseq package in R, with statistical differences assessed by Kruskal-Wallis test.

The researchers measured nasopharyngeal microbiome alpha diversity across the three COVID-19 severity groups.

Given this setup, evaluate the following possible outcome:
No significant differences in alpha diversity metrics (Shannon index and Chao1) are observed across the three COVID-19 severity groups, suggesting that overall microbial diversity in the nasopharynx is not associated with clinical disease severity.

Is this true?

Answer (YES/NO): NO